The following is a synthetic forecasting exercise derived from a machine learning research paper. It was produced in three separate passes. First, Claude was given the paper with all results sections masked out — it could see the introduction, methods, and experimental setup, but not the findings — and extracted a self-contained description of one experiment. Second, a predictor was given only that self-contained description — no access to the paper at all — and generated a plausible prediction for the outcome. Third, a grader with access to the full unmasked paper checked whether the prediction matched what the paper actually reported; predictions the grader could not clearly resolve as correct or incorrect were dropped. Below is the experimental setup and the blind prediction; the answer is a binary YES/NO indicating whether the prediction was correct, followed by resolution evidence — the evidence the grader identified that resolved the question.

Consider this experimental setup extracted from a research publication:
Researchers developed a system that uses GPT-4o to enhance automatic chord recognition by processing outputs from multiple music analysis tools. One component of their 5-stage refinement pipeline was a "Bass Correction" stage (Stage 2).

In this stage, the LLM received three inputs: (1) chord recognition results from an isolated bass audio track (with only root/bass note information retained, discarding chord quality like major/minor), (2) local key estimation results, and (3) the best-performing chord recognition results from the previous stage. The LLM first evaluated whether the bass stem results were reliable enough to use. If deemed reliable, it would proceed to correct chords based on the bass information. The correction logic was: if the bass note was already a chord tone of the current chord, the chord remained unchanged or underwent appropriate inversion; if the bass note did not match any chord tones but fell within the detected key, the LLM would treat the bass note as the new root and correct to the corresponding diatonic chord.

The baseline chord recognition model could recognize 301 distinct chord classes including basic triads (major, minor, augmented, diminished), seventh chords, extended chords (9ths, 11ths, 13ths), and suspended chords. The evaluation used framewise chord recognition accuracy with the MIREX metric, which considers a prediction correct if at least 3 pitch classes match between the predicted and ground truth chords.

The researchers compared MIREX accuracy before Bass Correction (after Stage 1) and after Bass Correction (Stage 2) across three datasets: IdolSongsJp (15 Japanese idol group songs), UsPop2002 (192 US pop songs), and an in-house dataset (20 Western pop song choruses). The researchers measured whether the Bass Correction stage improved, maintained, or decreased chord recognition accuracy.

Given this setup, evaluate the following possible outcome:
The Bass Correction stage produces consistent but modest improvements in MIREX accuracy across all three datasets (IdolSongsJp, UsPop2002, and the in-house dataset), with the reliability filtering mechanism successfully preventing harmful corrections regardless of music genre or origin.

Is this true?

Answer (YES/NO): NO